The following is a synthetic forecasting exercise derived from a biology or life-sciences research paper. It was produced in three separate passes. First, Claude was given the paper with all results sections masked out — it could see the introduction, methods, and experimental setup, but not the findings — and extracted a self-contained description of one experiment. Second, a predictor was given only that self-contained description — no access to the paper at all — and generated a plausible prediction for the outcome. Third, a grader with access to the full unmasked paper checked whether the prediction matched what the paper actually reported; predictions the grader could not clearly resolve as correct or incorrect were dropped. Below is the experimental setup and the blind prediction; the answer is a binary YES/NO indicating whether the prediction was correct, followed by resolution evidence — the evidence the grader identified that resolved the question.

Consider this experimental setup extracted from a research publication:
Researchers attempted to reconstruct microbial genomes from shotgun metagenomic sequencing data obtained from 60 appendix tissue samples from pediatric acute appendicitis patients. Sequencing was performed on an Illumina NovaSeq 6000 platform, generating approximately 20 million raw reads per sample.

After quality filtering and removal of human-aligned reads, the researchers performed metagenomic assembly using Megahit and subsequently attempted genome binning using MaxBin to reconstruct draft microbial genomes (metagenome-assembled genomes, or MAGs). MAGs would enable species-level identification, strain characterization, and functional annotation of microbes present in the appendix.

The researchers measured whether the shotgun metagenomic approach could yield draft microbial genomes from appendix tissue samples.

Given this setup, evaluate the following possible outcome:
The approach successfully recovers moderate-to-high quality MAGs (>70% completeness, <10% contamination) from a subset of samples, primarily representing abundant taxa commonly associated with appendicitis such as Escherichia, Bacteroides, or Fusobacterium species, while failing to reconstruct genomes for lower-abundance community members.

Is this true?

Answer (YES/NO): NO